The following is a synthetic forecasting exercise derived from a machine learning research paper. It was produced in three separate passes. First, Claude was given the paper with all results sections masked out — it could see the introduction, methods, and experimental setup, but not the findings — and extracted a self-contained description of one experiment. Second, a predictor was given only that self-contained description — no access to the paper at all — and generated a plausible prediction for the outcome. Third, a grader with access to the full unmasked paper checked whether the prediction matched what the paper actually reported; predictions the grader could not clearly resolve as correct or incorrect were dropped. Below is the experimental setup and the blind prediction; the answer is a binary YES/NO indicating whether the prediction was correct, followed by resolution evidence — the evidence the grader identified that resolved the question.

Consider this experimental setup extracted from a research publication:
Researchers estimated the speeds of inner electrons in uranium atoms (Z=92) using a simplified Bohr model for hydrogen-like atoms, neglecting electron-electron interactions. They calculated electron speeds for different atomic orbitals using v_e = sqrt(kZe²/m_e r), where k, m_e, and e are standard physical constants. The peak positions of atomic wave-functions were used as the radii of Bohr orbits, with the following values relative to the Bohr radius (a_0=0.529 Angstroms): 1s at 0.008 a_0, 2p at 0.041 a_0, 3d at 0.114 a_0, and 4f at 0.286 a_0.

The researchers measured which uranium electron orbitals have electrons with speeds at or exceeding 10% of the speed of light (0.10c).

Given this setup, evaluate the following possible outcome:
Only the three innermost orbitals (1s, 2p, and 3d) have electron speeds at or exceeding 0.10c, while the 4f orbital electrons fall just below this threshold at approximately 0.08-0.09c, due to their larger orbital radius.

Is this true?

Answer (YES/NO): NO